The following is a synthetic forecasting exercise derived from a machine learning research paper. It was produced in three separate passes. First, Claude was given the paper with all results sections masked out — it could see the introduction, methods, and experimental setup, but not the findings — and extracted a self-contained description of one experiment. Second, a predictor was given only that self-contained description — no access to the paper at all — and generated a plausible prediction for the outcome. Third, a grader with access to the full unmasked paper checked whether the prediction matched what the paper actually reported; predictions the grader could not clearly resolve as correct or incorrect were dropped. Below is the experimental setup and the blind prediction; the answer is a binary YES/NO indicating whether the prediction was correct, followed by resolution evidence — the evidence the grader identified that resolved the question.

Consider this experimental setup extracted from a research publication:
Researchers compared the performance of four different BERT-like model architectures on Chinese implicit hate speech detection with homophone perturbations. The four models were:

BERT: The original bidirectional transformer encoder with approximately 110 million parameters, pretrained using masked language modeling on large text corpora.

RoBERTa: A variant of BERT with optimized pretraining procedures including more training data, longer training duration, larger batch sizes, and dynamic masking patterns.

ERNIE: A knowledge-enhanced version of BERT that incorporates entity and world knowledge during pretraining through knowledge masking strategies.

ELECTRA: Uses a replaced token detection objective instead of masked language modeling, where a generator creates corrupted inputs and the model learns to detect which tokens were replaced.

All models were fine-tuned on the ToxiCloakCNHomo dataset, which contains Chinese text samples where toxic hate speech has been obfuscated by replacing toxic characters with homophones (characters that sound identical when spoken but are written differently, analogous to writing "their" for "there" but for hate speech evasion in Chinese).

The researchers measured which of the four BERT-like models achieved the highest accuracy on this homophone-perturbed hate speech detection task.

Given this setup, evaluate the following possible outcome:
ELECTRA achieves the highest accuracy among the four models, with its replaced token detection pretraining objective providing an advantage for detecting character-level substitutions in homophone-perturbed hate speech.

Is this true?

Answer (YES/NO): NO